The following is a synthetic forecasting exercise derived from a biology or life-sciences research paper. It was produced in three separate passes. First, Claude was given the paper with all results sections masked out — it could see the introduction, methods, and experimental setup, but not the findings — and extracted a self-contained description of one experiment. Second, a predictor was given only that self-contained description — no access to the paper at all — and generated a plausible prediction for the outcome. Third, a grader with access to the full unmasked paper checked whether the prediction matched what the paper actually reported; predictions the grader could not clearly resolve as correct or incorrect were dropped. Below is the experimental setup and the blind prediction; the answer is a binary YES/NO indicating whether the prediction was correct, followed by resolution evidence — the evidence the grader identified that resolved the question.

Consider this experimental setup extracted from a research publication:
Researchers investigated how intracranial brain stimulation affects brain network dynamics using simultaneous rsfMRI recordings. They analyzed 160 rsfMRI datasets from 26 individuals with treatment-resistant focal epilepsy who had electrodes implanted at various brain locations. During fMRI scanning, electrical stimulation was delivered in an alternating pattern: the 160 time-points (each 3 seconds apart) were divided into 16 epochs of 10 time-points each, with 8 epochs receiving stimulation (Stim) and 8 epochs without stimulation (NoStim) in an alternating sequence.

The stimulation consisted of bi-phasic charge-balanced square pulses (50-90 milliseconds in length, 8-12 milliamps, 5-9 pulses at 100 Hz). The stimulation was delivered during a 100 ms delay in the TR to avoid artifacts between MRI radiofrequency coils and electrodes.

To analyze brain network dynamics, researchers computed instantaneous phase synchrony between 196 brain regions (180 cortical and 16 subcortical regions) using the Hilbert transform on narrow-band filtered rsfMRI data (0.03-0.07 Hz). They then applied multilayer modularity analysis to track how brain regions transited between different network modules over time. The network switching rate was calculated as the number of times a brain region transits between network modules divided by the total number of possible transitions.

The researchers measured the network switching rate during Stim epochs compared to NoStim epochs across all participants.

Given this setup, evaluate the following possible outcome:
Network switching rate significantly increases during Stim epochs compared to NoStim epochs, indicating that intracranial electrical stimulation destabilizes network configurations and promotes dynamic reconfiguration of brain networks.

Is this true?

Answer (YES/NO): NO